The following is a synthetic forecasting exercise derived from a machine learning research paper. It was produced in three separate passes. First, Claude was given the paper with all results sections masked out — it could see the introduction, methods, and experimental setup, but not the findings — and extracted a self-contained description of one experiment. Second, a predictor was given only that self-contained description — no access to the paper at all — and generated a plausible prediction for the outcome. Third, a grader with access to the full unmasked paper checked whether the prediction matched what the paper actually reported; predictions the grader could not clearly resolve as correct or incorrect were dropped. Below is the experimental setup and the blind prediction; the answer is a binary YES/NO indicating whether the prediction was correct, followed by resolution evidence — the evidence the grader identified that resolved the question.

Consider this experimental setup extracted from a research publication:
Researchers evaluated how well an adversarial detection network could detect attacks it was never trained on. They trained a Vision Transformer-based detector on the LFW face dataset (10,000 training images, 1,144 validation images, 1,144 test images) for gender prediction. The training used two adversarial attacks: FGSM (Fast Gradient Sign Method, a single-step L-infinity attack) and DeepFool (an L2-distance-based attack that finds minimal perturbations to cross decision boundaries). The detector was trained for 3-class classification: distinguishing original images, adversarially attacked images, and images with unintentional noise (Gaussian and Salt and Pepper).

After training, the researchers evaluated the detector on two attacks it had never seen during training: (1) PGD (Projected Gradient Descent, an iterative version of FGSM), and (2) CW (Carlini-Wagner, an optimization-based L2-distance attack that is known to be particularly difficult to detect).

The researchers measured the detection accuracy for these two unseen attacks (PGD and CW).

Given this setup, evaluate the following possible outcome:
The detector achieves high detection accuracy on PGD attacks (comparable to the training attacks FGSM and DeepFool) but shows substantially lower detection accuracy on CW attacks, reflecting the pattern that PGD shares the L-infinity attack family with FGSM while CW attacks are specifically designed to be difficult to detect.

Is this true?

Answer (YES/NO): YES